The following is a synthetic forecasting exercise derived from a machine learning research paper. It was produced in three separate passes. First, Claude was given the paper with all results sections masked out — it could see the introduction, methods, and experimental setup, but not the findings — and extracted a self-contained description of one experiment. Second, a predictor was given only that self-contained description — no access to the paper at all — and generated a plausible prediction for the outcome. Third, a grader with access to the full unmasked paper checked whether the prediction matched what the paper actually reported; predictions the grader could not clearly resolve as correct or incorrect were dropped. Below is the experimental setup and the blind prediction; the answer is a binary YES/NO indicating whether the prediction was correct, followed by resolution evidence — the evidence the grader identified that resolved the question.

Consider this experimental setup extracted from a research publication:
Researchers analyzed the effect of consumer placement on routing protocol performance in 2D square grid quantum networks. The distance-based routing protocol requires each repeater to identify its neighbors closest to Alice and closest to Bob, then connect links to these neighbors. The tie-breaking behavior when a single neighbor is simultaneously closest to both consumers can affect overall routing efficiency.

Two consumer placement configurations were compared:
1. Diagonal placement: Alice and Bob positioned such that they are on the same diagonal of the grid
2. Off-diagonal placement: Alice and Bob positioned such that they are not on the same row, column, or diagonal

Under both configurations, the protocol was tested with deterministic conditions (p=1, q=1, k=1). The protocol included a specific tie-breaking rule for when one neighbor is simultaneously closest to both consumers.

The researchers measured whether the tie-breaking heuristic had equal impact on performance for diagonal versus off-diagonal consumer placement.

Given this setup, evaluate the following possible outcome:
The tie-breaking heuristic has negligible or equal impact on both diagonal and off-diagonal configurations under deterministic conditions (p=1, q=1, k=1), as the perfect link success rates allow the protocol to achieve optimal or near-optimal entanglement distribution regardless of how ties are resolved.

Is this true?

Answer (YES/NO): NO